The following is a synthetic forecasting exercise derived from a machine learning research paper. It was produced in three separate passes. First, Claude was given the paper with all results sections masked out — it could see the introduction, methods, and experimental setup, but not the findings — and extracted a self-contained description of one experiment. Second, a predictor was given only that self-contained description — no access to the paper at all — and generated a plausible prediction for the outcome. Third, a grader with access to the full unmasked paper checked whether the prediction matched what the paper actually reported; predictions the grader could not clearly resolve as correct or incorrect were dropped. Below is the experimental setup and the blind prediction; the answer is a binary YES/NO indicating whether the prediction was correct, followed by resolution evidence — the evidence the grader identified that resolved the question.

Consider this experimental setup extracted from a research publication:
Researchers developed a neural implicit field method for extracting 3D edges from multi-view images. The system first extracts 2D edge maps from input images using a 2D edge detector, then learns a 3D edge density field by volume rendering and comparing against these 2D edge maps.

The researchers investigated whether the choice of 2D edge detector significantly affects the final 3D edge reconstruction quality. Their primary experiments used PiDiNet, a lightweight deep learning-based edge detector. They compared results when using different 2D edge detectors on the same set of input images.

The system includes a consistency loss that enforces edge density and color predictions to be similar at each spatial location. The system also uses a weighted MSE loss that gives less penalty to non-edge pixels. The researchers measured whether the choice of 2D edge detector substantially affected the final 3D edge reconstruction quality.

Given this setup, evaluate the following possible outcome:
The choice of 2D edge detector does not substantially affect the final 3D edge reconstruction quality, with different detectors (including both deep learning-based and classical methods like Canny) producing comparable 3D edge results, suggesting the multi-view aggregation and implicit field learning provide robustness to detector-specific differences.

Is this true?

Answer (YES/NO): YES